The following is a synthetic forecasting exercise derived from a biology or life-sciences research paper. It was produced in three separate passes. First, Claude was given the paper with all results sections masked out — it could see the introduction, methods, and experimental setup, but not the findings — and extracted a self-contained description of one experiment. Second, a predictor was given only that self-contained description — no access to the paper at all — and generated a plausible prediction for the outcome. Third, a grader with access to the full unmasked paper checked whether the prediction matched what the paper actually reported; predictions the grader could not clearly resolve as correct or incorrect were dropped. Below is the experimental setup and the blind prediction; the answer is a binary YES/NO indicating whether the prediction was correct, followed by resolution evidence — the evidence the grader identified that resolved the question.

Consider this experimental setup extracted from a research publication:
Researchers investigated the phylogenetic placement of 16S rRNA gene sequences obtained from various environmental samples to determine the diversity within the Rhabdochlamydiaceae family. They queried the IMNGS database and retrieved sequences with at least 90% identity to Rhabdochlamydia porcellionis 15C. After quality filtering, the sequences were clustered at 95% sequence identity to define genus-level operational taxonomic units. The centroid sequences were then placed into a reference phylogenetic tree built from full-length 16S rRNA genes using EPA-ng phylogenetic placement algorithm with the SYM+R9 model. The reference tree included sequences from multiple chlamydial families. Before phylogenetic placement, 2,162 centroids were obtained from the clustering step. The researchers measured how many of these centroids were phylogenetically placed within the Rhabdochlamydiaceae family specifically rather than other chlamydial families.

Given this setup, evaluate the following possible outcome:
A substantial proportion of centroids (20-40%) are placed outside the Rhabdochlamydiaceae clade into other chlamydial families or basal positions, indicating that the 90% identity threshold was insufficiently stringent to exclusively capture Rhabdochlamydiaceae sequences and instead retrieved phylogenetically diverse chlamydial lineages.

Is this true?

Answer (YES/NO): NO